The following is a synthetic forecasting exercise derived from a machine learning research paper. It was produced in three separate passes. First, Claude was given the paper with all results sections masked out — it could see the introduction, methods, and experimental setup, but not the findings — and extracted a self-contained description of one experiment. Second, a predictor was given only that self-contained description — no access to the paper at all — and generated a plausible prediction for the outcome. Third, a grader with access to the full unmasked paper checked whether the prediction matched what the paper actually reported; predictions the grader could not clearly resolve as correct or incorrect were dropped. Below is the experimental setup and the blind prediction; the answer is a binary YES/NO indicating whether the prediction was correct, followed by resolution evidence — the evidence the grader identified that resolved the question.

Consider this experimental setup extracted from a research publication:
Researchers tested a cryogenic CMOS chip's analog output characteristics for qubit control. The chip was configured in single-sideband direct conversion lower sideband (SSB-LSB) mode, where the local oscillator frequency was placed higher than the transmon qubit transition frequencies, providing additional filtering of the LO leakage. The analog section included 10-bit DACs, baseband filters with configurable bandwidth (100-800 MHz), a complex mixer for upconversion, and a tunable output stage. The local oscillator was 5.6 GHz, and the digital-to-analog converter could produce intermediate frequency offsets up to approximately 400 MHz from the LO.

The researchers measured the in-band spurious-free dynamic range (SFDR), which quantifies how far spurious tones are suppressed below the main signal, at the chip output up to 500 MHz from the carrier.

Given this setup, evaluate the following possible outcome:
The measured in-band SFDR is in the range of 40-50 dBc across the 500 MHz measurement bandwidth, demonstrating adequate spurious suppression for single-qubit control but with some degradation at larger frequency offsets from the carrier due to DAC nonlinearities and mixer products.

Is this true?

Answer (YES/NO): YES